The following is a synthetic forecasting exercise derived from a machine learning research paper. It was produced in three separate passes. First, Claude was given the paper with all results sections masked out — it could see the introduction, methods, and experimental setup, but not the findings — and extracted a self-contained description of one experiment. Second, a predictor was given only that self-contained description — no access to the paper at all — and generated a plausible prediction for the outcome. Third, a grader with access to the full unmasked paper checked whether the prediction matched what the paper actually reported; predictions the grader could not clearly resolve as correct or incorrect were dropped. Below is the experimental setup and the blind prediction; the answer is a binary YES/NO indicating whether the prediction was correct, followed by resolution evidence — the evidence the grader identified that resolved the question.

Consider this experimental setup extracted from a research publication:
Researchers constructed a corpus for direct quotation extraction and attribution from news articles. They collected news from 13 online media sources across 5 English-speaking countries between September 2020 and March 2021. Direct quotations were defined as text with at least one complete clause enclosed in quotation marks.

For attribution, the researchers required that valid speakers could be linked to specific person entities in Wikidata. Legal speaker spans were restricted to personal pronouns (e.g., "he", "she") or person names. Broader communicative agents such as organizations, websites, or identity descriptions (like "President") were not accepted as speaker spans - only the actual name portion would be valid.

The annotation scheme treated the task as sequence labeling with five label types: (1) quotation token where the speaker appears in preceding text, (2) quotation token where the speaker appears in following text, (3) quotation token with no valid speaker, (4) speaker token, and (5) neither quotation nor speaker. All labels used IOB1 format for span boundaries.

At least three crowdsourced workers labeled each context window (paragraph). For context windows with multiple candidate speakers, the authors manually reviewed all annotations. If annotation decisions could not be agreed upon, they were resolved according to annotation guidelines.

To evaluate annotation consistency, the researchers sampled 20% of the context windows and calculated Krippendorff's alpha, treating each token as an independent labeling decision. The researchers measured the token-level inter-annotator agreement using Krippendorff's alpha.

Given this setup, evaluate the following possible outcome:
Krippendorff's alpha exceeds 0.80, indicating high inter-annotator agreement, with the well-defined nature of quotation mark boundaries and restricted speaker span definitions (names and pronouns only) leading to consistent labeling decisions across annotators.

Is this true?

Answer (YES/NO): YES